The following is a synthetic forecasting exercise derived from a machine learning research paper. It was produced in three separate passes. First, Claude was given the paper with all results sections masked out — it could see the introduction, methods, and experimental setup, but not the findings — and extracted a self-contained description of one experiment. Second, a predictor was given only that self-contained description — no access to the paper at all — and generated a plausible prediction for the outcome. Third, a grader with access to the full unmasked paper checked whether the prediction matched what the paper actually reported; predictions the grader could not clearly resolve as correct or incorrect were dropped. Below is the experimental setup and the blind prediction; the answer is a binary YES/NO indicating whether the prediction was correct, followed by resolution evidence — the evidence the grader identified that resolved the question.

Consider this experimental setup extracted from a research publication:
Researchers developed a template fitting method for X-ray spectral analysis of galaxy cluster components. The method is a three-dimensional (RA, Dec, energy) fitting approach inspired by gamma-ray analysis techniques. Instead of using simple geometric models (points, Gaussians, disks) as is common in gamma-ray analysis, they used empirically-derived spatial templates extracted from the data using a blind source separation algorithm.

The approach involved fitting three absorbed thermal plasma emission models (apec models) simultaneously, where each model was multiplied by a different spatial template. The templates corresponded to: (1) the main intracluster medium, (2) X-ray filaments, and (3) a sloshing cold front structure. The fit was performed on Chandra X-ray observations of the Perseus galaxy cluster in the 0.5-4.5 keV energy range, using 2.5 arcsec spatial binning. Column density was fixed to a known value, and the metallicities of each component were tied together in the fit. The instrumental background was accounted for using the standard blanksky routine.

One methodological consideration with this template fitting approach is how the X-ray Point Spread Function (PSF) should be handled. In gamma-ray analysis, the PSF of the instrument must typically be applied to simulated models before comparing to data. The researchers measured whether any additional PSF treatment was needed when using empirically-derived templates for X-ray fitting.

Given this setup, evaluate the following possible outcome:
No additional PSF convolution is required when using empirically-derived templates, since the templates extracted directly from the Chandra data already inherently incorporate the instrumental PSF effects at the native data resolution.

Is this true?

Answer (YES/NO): YES